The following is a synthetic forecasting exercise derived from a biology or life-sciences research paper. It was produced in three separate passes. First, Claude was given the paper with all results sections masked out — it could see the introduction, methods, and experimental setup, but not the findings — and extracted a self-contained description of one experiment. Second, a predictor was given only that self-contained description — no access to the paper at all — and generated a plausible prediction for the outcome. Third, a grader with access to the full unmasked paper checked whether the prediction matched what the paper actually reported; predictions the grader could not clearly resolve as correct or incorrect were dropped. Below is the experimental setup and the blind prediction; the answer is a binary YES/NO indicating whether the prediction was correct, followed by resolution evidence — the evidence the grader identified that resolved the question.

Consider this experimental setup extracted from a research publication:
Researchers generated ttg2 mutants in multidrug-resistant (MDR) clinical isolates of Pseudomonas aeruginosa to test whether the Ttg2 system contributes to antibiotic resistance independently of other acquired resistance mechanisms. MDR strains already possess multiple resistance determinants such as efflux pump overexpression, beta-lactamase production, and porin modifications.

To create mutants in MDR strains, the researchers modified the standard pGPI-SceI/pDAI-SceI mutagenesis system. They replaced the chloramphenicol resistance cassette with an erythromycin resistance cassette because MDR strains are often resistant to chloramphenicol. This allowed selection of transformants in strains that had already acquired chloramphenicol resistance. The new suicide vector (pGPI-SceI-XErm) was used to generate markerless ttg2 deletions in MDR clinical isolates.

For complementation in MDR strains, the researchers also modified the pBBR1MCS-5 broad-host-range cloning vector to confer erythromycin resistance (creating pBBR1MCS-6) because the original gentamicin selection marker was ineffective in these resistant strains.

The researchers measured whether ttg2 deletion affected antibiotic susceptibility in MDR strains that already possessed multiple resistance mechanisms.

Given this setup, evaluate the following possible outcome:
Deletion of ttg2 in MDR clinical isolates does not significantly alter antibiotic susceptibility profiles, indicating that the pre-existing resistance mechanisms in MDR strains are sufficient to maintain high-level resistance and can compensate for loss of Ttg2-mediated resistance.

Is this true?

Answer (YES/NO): NO